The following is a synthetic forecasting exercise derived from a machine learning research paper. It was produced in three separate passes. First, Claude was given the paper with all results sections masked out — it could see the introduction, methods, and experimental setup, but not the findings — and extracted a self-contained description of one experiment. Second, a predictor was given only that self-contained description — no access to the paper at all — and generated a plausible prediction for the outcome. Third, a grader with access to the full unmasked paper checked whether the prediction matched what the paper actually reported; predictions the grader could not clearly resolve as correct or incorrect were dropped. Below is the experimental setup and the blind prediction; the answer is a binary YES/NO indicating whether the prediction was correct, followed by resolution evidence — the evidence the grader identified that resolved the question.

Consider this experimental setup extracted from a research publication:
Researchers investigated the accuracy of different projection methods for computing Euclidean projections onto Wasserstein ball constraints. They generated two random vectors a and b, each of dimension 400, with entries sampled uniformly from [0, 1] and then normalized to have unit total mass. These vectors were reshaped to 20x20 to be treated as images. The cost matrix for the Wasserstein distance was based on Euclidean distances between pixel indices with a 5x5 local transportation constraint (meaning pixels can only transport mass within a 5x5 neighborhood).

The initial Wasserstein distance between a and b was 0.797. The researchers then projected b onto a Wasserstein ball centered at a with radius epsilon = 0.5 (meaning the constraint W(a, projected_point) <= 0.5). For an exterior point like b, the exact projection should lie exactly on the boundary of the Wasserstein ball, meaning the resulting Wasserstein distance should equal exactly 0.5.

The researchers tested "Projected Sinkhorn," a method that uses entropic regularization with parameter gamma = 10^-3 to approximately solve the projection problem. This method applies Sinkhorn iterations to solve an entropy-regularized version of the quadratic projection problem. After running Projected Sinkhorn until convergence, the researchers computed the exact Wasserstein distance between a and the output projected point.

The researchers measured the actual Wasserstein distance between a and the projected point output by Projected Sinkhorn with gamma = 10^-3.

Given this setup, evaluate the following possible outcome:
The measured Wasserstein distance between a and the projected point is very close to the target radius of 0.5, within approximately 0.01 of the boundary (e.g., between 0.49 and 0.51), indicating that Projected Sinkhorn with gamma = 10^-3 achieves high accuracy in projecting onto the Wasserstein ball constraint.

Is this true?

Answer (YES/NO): NO